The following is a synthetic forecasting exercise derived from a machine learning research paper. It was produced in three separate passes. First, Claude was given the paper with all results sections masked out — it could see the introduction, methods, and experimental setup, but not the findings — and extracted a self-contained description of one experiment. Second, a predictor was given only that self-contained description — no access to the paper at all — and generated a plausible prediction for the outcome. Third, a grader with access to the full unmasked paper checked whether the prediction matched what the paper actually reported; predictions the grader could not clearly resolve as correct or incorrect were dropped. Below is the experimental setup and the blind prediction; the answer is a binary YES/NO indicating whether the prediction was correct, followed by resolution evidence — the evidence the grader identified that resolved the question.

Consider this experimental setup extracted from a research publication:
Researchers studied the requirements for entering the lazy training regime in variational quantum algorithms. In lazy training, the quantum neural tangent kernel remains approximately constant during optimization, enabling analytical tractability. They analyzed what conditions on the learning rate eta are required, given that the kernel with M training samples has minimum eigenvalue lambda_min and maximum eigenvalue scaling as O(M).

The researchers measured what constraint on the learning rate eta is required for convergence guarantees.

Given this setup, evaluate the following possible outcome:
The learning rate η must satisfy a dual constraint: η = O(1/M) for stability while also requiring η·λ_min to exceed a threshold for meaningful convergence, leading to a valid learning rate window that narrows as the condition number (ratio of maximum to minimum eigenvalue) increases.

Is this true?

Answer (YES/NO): NO